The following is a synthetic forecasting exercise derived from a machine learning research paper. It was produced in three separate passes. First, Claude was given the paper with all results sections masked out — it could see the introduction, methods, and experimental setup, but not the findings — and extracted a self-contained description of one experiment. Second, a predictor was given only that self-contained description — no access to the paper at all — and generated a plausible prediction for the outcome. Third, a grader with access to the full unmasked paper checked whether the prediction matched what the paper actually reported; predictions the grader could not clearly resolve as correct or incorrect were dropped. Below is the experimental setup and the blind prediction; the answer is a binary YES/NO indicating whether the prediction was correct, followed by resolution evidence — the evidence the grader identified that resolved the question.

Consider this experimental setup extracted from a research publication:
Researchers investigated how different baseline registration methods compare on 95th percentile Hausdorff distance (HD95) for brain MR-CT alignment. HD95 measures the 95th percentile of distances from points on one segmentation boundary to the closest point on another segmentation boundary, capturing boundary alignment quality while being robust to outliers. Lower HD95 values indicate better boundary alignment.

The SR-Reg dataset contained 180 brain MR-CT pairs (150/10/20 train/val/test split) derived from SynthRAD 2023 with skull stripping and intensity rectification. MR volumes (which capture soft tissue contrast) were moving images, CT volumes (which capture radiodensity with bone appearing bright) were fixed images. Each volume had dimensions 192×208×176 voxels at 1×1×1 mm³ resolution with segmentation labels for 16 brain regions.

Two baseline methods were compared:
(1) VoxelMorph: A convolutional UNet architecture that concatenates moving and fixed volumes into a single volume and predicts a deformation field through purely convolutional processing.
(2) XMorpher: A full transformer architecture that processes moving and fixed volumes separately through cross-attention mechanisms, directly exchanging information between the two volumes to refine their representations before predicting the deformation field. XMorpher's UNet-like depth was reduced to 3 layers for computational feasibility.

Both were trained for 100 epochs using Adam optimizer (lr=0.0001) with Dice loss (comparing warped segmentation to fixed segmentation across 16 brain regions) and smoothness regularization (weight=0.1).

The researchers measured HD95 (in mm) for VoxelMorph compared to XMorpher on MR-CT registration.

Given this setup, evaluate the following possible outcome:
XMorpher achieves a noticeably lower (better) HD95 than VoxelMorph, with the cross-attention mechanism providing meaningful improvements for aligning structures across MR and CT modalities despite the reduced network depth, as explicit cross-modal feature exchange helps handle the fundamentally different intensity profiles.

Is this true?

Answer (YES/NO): YES